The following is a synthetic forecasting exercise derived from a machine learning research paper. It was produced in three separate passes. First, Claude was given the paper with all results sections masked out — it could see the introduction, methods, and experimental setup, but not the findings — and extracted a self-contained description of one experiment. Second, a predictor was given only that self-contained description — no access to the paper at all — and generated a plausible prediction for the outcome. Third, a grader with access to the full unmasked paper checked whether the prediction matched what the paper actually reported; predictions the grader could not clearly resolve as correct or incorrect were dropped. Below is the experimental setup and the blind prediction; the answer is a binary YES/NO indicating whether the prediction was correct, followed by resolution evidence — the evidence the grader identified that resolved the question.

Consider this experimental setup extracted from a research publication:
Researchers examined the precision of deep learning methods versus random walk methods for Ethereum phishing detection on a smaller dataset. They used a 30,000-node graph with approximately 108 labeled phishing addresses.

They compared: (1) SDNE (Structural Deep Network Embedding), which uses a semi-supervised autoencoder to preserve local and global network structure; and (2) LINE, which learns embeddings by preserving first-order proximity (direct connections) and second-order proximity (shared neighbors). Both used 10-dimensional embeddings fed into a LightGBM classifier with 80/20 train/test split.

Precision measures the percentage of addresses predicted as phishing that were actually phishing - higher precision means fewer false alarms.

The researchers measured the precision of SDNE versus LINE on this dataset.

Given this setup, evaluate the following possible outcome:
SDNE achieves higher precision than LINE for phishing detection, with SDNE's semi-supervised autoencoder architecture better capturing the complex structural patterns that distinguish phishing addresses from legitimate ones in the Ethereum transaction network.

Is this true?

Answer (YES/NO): NO